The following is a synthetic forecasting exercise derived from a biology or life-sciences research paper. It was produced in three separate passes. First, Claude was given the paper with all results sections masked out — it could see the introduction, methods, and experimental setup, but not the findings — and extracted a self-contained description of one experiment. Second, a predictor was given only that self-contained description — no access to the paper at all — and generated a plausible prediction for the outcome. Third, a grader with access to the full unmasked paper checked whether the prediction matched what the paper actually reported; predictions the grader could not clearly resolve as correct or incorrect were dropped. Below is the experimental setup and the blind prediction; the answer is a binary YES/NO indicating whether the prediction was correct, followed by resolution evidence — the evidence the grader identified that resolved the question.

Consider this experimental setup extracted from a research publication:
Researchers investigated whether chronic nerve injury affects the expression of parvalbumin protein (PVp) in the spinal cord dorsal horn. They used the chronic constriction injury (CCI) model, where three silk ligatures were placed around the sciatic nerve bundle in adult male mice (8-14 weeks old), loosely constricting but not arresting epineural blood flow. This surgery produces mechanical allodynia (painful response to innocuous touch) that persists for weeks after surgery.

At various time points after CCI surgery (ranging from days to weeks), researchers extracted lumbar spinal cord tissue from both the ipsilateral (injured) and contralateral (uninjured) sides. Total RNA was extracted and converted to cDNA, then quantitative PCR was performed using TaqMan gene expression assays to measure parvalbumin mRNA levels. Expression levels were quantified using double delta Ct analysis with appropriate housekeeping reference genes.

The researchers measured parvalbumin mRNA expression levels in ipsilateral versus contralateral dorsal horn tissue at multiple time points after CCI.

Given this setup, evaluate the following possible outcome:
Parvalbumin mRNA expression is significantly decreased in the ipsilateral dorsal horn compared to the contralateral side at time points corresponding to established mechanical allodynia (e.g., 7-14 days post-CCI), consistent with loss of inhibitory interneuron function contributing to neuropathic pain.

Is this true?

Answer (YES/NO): NO